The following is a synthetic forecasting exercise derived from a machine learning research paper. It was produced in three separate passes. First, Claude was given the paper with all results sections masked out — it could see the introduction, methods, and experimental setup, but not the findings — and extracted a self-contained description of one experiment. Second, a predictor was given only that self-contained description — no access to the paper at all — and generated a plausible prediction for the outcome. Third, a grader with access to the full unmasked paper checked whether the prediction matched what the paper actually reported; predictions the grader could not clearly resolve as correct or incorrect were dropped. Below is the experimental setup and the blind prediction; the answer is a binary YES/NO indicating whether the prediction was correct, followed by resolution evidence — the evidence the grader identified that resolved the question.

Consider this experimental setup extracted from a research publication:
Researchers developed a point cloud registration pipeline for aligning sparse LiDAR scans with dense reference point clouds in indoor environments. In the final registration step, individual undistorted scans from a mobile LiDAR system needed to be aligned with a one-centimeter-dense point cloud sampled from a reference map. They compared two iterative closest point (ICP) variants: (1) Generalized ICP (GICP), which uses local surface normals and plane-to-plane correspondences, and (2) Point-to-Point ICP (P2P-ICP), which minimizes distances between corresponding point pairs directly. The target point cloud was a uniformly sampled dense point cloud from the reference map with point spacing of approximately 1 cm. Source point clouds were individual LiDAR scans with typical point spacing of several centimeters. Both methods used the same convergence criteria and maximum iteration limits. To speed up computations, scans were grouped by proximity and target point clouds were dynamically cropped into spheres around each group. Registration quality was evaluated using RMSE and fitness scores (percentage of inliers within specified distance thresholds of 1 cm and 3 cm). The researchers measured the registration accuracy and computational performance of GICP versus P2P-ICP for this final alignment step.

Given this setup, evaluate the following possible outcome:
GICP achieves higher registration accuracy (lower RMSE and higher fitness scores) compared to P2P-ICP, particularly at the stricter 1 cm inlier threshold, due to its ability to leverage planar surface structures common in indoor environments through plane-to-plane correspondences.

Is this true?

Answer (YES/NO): NO